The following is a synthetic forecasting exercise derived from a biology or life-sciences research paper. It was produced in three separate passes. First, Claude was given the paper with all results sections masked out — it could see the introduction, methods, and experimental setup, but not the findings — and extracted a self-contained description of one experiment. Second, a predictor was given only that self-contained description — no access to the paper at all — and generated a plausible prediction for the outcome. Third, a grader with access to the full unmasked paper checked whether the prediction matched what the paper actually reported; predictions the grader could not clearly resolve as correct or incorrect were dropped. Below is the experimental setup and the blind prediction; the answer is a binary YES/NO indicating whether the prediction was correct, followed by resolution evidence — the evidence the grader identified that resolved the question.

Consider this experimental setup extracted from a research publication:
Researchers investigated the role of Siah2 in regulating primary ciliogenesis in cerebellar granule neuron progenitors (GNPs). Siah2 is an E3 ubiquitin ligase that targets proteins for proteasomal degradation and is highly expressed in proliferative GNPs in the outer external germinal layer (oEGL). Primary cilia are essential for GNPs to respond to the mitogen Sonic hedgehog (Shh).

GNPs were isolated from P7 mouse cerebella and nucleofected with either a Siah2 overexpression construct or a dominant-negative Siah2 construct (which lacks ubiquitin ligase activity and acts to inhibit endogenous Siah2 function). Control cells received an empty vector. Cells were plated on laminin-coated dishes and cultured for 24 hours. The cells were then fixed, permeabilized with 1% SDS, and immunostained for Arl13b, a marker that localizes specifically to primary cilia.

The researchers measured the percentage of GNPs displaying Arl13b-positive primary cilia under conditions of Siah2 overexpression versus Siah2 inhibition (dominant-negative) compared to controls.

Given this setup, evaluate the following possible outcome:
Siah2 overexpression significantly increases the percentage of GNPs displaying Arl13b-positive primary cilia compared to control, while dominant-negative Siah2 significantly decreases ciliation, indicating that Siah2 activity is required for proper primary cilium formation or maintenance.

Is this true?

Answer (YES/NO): YES